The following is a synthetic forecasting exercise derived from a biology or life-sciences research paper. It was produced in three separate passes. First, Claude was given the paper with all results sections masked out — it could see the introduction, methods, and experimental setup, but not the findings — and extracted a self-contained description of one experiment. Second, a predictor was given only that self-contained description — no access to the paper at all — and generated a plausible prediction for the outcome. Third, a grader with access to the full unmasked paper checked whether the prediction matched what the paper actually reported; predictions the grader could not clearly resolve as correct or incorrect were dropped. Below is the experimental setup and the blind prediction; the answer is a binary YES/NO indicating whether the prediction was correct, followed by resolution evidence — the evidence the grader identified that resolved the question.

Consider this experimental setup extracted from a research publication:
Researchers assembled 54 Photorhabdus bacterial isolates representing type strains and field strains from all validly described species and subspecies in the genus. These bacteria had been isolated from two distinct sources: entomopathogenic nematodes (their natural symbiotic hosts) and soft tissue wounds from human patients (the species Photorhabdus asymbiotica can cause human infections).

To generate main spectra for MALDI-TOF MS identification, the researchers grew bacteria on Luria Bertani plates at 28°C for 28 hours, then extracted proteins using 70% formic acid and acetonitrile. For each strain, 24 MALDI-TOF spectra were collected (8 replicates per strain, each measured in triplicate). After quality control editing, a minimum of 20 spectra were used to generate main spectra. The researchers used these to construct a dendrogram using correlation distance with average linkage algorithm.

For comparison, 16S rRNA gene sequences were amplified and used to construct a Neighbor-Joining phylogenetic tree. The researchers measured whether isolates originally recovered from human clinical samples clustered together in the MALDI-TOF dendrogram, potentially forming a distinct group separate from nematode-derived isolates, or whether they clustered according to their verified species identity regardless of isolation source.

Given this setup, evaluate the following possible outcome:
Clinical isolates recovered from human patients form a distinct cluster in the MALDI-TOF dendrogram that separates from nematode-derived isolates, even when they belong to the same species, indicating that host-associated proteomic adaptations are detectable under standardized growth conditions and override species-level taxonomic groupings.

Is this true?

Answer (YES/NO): NO